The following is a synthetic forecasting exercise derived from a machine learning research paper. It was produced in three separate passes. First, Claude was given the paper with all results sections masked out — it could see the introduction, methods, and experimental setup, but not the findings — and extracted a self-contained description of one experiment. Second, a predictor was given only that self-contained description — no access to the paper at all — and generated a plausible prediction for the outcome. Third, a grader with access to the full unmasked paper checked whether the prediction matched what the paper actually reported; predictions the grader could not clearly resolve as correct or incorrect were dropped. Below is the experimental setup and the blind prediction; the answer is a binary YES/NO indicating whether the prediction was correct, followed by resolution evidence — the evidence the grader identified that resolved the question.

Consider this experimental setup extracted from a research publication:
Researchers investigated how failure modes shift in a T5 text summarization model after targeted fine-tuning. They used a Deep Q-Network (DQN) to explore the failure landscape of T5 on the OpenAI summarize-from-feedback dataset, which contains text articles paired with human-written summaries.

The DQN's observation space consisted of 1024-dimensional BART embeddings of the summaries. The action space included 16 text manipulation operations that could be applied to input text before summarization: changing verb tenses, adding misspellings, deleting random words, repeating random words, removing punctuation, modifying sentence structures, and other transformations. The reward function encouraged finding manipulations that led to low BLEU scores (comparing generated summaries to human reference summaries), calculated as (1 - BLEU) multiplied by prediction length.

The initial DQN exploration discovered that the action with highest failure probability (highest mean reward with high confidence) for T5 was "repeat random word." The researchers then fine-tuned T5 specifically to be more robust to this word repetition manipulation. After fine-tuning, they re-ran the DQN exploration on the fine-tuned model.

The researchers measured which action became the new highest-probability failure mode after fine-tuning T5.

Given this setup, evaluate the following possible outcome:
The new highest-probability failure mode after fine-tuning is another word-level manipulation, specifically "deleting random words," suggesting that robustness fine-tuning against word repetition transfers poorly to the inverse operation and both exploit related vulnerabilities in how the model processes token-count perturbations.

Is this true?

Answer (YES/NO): NO